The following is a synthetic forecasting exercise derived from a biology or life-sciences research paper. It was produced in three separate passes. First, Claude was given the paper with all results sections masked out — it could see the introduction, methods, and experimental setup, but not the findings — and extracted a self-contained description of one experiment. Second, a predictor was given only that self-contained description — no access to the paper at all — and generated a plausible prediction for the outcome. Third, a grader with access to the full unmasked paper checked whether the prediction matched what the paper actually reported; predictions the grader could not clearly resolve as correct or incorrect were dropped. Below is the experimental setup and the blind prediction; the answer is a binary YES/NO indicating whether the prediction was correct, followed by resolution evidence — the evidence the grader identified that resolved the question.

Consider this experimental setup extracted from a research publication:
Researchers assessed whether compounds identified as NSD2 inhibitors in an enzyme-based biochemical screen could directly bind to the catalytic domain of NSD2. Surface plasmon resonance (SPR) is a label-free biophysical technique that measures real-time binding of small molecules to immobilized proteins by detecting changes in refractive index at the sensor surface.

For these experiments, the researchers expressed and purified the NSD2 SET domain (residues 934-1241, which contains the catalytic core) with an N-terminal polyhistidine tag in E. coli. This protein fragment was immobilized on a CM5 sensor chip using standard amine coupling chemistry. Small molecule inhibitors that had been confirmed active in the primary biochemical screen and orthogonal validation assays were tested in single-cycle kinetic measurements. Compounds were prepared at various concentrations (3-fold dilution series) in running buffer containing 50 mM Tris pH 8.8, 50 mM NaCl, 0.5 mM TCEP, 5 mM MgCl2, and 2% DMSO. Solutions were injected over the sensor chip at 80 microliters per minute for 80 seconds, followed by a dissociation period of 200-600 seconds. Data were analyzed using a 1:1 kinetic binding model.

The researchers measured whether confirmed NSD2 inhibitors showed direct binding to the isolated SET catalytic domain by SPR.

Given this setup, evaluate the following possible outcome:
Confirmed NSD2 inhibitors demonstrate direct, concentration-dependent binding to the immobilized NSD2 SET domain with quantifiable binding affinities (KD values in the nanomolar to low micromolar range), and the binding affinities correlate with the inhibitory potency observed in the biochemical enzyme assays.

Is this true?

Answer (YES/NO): YES